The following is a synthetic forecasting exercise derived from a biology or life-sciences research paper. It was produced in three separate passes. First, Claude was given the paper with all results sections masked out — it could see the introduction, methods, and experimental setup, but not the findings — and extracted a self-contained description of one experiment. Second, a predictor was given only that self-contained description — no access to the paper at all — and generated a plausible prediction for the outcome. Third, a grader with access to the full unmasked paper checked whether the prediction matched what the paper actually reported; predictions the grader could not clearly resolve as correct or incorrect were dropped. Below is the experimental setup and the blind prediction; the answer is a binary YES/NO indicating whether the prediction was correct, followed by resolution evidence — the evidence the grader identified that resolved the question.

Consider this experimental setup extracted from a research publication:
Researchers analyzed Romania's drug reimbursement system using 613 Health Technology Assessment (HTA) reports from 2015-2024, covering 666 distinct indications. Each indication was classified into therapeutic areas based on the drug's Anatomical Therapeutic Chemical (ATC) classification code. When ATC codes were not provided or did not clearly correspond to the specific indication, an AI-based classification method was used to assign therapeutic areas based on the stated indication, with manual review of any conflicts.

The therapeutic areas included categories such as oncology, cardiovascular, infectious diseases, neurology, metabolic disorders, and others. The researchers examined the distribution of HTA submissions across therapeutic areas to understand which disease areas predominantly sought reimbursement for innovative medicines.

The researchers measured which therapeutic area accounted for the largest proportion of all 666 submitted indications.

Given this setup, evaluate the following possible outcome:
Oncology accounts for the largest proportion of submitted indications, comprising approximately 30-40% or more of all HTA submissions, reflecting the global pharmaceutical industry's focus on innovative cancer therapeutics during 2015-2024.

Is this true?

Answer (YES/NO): YES